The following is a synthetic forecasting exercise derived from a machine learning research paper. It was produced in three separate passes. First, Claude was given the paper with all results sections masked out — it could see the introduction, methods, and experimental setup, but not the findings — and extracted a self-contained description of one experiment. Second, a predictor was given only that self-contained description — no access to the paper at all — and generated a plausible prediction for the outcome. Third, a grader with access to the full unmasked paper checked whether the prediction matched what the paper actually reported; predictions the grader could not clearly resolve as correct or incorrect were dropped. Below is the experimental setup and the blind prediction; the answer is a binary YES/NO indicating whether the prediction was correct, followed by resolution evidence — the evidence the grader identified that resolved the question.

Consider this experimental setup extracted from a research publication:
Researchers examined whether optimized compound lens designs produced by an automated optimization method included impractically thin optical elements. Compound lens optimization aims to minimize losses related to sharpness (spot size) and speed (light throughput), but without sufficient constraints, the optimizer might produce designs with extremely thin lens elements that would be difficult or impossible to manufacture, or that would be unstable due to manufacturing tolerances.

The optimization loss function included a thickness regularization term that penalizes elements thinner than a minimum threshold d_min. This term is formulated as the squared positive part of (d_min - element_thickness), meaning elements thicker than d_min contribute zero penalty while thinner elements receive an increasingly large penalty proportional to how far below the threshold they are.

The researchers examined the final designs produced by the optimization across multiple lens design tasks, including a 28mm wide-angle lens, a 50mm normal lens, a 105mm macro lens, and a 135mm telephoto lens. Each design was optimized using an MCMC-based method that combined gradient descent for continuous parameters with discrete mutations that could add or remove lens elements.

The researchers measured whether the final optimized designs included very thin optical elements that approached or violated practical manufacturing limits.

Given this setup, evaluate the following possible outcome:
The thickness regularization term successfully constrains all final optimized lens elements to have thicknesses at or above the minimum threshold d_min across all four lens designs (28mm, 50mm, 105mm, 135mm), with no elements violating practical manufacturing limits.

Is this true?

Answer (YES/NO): NO